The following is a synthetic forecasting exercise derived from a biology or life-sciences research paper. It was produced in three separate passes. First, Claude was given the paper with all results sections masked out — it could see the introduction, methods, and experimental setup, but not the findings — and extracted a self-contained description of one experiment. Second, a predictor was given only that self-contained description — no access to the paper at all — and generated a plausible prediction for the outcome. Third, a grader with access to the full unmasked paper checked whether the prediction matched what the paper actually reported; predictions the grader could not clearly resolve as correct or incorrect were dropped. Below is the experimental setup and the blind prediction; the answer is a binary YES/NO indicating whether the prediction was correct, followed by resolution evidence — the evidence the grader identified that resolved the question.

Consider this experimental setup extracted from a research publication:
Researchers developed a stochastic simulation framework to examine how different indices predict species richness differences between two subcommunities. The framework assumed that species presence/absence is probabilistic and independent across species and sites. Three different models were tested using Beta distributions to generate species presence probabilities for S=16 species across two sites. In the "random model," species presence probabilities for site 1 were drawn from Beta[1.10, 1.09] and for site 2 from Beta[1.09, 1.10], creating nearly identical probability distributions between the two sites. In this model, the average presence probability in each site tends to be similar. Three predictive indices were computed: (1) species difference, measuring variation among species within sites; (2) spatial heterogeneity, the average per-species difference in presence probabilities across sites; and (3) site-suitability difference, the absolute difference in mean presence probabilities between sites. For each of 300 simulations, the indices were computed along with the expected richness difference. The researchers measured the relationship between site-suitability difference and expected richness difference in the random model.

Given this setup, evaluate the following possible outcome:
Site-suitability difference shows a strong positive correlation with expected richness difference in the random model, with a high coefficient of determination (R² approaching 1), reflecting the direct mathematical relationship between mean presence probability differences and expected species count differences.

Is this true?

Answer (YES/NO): NO